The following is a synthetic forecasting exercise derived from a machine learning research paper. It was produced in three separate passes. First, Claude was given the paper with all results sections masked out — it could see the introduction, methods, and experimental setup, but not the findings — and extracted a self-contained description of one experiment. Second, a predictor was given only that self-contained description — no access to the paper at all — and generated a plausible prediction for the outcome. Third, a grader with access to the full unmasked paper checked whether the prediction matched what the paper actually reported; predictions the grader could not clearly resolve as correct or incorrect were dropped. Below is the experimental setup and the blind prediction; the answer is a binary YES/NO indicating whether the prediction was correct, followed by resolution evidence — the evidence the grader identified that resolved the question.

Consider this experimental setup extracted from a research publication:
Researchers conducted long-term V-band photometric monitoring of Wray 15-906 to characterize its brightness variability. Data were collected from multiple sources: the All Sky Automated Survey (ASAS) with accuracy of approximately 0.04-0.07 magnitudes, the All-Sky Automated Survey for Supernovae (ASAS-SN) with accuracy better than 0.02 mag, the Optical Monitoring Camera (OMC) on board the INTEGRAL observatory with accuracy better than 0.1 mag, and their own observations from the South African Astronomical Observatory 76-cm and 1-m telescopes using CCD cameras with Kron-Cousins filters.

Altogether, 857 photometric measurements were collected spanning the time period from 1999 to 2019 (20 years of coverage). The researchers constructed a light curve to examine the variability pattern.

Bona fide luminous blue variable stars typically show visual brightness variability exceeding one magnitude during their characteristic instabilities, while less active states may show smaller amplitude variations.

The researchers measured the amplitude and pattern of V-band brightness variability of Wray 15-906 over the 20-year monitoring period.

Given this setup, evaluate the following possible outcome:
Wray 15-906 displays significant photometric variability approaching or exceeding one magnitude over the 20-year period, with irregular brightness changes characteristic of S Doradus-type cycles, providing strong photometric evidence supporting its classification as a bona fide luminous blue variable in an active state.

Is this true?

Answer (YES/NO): NO